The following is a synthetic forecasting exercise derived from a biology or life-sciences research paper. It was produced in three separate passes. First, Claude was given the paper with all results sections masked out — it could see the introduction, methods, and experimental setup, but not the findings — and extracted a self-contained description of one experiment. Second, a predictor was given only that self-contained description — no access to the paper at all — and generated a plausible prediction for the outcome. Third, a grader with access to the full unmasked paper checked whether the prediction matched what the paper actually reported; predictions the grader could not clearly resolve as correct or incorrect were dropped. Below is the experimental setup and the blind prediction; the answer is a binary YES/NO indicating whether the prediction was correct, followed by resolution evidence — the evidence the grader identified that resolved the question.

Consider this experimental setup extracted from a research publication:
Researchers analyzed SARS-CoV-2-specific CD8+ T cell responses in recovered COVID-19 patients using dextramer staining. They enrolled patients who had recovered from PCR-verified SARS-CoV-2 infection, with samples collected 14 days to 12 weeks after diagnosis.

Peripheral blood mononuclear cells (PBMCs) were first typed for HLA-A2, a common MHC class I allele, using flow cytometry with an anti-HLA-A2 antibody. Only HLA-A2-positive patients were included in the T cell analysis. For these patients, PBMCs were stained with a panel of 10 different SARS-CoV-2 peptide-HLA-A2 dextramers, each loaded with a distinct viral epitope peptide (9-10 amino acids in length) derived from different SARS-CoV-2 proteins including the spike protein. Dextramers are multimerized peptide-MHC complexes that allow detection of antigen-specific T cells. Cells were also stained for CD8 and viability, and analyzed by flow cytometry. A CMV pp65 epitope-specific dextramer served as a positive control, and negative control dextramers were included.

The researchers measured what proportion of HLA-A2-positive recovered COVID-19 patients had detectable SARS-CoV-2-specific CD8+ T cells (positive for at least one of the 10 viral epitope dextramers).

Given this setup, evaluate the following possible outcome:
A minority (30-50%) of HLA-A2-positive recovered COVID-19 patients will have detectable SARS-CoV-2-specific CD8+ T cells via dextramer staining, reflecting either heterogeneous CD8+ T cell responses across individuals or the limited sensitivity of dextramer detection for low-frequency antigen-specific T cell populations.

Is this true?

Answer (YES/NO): NO